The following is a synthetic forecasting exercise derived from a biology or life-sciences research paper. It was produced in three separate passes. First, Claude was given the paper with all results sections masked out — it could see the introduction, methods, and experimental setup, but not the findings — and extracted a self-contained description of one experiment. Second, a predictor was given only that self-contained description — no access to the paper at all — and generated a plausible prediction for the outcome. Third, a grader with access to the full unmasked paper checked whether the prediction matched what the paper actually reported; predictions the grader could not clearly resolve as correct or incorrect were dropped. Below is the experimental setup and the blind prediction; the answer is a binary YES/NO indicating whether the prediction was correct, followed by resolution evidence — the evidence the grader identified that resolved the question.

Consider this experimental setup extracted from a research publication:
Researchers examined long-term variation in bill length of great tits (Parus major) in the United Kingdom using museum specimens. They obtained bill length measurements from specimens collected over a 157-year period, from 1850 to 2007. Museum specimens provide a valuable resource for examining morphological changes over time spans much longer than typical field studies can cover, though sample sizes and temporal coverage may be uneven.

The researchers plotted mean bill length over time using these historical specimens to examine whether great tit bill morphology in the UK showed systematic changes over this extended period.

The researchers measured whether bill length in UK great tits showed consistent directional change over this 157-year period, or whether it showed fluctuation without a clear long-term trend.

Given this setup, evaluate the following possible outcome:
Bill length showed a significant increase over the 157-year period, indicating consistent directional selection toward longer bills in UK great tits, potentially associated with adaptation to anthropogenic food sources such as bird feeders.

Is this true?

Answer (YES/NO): NO